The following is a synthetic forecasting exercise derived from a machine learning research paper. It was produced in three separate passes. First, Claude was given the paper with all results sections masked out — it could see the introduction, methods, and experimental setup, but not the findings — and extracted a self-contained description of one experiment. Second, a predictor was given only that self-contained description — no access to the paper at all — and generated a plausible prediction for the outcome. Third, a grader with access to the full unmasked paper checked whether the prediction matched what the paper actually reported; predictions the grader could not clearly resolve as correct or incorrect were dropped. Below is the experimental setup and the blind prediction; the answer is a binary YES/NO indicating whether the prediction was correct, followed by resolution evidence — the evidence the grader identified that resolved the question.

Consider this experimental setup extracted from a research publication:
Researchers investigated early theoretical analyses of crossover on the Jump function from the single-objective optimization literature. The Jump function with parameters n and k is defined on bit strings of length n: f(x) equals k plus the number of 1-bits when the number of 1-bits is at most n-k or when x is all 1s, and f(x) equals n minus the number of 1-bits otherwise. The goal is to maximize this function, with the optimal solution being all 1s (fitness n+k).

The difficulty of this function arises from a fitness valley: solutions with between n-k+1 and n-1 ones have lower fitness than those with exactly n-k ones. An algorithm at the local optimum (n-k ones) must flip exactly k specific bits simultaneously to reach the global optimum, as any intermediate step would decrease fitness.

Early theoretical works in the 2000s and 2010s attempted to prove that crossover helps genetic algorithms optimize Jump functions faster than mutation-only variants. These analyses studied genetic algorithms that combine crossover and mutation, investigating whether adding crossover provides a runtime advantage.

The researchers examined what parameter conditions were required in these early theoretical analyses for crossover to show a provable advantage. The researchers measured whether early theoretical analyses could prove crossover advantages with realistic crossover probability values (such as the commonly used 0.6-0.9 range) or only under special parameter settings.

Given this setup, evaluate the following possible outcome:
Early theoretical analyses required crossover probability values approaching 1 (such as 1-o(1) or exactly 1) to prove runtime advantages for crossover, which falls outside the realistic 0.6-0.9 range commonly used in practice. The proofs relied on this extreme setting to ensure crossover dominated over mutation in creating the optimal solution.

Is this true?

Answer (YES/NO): NO